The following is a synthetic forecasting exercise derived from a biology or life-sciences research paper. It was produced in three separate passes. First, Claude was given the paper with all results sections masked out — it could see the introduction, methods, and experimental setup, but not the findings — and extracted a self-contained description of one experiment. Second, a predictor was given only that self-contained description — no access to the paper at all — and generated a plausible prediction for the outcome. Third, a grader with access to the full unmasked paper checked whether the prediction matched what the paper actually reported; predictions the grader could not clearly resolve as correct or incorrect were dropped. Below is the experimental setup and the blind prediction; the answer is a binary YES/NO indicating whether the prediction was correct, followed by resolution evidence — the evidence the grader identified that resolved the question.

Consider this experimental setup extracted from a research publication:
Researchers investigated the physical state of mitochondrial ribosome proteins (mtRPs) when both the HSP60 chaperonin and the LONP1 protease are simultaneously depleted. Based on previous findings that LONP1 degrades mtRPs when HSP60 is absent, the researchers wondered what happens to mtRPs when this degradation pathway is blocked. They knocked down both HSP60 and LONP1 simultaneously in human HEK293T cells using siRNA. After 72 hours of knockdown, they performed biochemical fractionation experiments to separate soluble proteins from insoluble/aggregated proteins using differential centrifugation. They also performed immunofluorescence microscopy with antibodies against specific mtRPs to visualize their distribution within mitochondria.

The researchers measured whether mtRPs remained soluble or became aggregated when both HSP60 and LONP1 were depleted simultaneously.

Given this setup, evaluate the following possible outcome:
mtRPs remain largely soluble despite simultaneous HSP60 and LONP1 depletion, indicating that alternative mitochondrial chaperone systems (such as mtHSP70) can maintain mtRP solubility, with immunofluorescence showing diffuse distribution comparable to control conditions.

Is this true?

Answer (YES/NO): NO